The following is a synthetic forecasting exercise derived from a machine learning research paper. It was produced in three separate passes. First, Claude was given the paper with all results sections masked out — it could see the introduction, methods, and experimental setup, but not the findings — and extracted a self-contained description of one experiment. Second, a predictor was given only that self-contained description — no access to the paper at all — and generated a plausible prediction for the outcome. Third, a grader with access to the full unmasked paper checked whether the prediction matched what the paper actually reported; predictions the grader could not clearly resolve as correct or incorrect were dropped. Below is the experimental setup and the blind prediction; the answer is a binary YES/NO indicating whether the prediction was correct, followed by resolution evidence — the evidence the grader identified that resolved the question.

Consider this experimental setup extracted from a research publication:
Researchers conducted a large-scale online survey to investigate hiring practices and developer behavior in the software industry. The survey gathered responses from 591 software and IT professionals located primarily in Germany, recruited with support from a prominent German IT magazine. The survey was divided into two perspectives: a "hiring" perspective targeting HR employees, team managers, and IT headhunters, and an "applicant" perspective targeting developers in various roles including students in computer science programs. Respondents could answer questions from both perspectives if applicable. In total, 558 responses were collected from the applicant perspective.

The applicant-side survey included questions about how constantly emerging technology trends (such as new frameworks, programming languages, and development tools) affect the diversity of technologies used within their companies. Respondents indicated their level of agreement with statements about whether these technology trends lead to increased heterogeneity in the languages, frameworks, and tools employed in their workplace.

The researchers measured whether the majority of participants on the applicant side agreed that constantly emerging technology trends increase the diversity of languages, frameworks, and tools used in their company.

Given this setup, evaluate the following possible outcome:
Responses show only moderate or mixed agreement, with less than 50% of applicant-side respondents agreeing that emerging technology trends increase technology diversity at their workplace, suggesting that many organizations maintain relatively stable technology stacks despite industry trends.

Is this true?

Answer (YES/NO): NO